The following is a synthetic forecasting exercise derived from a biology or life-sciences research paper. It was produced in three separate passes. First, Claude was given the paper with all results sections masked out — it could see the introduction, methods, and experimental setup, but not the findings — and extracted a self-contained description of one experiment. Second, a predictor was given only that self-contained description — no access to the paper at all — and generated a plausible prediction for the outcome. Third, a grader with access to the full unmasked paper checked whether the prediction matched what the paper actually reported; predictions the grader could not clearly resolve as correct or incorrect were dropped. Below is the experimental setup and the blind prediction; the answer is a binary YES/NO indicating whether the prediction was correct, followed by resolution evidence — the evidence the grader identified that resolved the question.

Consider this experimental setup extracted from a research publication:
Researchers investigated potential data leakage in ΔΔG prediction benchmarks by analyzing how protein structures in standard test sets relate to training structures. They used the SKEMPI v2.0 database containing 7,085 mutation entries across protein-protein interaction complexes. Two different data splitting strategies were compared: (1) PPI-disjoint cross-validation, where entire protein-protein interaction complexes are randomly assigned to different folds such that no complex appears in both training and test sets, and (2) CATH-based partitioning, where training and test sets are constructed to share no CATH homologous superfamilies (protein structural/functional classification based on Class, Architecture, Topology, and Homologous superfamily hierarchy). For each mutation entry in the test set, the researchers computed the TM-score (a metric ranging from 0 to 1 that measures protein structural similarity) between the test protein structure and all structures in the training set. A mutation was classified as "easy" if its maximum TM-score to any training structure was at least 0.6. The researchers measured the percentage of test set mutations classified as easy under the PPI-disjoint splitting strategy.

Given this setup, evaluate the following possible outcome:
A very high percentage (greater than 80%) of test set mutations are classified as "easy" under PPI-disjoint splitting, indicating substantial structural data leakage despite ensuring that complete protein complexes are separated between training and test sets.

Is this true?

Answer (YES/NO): YES